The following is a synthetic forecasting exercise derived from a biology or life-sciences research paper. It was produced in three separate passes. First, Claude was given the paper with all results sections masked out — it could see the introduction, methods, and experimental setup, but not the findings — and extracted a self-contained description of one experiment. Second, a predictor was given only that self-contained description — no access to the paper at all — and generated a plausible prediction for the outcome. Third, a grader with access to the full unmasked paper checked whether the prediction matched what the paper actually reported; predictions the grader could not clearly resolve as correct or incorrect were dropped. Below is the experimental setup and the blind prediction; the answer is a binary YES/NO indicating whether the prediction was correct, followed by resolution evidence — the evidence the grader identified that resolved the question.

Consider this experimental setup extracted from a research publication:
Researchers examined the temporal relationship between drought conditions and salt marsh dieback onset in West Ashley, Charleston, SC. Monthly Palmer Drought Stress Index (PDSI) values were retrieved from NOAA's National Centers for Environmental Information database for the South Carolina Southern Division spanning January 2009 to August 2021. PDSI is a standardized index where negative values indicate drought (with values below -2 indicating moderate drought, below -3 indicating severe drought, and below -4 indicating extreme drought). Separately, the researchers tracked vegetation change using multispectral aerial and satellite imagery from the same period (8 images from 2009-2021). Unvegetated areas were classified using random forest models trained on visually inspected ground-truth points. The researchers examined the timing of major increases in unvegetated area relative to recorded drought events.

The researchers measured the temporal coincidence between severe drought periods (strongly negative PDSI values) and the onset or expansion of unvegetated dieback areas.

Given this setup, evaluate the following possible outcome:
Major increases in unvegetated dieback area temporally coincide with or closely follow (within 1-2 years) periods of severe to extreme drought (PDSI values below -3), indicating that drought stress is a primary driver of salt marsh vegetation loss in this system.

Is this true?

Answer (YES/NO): YES